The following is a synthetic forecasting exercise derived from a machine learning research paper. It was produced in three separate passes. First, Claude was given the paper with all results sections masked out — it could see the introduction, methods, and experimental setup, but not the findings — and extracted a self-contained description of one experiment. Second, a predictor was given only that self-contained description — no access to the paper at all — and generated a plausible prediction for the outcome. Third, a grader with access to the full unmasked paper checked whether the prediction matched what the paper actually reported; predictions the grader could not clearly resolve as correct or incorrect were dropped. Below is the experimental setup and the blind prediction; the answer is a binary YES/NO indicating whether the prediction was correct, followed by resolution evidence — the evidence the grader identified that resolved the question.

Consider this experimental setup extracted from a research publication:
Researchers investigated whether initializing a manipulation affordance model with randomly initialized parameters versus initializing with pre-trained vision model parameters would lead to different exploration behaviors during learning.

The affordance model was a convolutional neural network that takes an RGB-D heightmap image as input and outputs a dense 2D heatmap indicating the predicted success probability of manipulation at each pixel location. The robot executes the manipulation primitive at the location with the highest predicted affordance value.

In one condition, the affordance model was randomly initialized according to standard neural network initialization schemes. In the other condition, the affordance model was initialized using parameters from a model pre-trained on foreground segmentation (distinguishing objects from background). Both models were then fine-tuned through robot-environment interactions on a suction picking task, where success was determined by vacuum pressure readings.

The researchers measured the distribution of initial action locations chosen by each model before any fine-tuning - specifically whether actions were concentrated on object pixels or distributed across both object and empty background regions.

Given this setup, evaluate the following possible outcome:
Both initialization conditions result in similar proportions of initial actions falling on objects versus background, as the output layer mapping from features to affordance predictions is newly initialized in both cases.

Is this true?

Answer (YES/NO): NO